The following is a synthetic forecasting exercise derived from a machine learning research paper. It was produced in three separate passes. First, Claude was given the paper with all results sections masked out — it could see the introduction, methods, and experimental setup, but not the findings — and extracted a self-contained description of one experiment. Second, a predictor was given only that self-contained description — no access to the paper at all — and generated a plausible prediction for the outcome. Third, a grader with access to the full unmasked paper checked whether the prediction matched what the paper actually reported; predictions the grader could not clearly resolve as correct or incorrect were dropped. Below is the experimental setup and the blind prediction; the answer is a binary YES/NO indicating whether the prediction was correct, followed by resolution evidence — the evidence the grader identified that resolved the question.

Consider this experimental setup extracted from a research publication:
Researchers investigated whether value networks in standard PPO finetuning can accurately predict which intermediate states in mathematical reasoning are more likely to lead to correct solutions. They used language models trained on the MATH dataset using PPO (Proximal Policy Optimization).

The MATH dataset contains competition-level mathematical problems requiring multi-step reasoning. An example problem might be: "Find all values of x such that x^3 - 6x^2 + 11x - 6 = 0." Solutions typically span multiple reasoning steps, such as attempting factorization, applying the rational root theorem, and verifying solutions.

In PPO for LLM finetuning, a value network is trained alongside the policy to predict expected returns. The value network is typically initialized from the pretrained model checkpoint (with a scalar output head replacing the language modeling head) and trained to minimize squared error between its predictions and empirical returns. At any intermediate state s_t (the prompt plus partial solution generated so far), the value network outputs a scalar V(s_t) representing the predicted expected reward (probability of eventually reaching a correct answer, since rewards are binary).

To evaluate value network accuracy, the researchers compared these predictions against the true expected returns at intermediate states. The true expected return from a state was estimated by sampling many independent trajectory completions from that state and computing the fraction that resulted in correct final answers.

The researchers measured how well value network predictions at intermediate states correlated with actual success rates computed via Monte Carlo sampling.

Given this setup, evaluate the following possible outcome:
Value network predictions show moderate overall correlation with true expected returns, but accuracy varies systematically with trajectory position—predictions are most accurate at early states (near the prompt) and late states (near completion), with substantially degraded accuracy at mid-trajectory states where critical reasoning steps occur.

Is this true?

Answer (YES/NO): NO